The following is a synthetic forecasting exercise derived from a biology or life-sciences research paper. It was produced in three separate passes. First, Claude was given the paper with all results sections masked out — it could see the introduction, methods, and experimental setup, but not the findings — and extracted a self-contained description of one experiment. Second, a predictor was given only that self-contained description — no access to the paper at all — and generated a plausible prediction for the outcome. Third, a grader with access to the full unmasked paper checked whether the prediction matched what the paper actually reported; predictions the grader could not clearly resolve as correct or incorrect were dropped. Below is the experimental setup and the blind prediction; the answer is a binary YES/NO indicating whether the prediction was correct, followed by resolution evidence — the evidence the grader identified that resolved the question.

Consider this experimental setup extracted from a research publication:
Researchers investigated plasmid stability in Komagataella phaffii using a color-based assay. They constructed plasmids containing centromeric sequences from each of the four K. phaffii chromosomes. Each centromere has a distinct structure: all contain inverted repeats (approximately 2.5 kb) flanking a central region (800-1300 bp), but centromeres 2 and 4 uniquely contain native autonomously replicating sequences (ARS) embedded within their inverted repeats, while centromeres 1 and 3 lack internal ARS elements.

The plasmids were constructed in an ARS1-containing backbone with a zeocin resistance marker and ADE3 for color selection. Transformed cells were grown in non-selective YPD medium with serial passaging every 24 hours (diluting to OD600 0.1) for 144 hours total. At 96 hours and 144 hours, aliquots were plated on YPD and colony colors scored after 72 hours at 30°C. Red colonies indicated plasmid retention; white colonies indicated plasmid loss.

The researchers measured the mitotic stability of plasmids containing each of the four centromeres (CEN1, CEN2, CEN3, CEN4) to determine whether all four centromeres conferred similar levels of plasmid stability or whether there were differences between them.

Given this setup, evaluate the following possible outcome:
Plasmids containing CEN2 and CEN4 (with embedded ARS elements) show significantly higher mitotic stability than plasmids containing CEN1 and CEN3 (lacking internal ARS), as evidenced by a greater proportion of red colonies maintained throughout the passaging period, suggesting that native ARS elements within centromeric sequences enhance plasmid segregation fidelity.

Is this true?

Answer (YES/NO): NO